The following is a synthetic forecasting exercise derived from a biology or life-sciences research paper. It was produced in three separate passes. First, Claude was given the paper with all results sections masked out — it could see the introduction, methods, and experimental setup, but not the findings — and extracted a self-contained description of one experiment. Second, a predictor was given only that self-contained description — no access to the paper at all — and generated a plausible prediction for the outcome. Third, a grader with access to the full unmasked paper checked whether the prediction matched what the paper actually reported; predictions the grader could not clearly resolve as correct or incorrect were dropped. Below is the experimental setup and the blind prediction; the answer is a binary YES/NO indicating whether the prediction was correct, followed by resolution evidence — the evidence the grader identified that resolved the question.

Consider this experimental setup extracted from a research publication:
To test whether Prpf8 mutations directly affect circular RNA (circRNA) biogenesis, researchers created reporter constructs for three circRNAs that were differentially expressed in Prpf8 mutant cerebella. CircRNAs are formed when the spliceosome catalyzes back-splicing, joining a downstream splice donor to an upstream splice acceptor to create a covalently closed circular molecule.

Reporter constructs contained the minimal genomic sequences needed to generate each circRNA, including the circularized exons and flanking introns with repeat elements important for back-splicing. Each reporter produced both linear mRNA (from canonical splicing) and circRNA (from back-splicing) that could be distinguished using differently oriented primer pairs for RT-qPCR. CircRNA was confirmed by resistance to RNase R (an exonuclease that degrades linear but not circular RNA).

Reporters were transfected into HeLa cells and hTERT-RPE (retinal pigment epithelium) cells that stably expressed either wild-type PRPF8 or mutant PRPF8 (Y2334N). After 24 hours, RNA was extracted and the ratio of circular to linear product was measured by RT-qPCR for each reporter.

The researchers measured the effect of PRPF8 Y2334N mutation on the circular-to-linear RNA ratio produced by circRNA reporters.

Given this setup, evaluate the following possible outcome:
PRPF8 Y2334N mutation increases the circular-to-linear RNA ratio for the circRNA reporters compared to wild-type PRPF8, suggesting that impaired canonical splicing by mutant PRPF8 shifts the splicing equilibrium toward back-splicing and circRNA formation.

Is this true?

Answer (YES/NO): NO